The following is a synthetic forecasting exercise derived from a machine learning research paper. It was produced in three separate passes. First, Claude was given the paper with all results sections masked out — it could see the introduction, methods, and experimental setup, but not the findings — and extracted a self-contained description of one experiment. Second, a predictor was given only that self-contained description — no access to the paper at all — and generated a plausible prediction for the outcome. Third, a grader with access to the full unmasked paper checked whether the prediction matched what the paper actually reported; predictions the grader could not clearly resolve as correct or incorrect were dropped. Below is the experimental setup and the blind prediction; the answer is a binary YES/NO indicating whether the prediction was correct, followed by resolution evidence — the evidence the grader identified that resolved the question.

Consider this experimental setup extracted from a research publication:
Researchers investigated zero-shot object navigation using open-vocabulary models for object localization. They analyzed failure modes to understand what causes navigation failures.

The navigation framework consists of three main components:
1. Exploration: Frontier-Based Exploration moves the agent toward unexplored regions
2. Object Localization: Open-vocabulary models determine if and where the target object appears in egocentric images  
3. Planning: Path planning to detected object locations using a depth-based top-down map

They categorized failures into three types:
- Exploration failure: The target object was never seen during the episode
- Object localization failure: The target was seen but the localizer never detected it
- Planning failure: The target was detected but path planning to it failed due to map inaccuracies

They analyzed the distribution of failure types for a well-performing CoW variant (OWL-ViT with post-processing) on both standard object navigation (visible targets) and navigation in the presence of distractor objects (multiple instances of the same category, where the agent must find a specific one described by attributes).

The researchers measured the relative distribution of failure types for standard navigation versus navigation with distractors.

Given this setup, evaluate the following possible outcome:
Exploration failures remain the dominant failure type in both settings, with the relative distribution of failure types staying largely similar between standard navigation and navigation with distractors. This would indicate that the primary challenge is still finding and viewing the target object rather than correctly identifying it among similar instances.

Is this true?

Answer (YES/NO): NO